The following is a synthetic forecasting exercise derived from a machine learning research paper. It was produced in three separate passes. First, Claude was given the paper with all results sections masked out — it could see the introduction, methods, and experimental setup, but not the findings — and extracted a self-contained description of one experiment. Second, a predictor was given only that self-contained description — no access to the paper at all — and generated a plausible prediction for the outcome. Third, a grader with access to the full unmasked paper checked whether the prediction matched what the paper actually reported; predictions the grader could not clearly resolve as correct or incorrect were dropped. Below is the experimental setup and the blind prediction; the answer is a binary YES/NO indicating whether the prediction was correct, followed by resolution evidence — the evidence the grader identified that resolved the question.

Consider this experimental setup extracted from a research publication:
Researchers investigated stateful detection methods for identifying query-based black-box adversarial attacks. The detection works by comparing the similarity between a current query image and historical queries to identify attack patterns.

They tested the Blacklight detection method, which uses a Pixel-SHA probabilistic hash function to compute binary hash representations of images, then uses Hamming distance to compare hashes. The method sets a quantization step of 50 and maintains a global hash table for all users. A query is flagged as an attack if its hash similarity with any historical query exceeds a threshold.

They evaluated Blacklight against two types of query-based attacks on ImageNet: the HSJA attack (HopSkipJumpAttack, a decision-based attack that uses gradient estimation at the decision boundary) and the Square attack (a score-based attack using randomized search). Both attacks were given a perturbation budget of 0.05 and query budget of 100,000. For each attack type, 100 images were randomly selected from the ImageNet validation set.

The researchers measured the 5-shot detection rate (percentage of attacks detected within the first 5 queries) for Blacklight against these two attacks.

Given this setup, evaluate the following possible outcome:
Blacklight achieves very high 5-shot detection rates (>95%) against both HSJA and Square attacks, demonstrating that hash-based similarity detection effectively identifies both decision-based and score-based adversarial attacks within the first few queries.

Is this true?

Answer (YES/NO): NO